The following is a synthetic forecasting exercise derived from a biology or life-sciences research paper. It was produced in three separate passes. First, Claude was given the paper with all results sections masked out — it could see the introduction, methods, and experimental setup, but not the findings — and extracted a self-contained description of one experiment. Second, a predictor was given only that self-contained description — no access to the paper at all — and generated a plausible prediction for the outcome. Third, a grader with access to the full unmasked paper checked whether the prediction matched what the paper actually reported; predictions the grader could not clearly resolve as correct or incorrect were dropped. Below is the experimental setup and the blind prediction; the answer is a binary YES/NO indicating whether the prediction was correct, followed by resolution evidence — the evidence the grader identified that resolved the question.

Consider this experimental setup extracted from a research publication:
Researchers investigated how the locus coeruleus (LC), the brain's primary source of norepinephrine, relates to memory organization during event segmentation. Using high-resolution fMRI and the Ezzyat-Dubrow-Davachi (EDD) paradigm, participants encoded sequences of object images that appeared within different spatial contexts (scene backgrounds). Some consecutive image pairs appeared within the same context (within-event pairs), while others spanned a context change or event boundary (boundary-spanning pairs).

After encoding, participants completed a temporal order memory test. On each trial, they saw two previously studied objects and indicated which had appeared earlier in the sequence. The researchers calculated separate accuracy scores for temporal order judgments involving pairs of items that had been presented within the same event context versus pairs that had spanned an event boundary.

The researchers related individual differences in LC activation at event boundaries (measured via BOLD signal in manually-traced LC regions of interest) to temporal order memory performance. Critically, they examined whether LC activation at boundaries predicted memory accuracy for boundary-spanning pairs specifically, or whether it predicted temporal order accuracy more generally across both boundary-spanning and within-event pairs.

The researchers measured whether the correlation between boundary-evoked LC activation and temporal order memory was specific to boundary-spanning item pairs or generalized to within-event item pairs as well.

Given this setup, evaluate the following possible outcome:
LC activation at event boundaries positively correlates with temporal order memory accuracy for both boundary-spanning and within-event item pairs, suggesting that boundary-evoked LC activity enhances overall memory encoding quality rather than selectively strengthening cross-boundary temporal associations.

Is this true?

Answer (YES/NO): NO